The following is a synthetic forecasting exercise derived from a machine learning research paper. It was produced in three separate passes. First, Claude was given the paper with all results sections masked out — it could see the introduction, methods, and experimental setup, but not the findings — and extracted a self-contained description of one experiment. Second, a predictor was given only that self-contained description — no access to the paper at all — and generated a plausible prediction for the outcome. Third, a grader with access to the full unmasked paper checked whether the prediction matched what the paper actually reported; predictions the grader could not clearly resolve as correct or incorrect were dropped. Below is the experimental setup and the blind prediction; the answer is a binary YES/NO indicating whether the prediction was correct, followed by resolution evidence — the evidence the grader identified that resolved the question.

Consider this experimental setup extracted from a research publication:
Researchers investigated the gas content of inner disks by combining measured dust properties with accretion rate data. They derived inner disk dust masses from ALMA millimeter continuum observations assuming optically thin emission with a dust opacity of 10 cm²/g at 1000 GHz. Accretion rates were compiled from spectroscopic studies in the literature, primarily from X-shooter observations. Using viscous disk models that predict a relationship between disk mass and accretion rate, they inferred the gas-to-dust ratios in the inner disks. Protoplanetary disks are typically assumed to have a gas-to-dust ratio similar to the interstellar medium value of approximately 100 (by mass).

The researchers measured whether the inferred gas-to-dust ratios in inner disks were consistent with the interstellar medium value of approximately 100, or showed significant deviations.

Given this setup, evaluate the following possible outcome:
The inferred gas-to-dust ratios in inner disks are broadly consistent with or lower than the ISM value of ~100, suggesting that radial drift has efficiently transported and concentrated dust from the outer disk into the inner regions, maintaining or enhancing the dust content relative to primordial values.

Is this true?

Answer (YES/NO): NO